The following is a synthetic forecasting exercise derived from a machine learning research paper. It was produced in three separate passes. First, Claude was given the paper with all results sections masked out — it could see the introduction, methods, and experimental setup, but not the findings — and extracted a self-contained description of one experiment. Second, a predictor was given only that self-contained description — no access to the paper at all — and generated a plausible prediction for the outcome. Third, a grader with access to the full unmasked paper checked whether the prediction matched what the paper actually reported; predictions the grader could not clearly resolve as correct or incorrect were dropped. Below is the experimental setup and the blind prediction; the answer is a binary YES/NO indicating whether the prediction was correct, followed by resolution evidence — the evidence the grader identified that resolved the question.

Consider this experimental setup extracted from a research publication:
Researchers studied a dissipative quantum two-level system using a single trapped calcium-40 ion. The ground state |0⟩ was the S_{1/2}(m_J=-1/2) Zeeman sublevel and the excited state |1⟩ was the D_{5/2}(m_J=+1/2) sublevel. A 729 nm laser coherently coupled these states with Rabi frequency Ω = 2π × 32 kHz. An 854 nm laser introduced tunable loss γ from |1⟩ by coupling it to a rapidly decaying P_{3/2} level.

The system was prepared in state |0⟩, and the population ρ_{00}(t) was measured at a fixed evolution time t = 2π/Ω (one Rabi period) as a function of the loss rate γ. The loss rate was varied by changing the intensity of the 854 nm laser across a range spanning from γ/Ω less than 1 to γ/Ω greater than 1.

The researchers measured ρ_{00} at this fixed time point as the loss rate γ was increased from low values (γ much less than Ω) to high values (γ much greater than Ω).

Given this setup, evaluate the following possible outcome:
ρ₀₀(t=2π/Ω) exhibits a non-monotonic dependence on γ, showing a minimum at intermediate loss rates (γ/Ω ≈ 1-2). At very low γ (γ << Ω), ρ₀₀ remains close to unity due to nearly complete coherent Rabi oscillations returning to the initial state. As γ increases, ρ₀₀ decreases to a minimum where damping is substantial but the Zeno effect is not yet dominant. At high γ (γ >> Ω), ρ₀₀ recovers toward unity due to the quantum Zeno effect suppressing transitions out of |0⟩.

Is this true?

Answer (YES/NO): YES